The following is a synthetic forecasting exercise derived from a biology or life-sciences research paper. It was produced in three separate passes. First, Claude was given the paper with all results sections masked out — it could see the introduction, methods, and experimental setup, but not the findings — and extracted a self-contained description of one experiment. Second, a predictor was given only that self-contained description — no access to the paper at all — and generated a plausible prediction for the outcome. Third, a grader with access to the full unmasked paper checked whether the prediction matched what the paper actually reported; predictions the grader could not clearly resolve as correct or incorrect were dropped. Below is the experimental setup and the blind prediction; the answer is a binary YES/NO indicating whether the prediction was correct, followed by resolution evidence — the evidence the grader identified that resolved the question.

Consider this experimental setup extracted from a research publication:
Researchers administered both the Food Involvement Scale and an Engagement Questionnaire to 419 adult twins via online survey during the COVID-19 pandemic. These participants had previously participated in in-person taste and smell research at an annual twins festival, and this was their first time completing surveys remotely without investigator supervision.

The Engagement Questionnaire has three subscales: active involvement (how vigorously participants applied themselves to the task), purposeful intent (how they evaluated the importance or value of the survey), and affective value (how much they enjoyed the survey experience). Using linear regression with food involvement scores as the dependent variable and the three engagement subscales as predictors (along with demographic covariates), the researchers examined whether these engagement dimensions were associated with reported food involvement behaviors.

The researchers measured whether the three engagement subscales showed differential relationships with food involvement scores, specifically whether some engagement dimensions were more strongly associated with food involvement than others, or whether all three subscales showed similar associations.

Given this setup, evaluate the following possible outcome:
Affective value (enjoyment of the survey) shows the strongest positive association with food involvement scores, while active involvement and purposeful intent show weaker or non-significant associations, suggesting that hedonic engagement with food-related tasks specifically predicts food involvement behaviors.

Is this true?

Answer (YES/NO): NO